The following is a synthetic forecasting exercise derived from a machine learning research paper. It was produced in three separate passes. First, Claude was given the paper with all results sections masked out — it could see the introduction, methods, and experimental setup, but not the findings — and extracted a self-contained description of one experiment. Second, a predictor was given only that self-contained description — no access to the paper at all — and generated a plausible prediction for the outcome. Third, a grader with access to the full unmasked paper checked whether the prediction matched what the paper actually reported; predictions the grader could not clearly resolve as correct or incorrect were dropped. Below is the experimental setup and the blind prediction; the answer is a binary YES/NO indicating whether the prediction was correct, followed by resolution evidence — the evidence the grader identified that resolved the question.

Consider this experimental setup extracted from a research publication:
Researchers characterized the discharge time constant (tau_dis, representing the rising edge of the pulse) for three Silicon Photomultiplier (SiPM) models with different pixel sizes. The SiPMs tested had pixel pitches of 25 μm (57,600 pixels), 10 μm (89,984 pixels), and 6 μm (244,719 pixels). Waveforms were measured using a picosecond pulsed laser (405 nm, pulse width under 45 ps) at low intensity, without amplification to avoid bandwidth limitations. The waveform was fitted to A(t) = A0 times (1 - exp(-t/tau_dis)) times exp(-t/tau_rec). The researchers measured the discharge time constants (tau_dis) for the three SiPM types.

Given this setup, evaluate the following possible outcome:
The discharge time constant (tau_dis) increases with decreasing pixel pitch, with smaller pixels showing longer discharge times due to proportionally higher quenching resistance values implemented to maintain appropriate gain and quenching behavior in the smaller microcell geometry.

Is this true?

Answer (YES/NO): NO